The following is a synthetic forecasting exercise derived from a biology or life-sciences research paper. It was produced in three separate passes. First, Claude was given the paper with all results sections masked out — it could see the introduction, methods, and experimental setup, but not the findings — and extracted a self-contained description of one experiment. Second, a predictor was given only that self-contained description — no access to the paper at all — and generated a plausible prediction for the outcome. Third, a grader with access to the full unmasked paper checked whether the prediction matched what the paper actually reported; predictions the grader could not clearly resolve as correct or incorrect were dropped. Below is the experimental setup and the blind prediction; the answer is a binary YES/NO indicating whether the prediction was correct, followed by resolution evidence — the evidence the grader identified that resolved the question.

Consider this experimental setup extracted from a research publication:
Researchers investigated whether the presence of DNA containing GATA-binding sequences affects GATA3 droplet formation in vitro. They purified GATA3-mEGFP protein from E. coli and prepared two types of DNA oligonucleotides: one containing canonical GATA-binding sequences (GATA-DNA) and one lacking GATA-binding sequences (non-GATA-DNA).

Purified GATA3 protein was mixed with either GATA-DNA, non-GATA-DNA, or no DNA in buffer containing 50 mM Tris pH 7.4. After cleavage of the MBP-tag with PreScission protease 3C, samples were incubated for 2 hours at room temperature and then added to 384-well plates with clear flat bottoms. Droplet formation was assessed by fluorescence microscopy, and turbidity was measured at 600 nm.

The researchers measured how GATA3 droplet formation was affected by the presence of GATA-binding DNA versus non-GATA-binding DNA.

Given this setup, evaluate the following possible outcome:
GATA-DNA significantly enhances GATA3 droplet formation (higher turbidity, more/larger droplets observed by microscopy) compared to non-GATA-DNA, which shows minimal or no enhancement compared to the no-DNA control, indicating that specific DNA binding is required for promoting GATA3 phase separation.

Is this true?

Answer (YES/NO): NO